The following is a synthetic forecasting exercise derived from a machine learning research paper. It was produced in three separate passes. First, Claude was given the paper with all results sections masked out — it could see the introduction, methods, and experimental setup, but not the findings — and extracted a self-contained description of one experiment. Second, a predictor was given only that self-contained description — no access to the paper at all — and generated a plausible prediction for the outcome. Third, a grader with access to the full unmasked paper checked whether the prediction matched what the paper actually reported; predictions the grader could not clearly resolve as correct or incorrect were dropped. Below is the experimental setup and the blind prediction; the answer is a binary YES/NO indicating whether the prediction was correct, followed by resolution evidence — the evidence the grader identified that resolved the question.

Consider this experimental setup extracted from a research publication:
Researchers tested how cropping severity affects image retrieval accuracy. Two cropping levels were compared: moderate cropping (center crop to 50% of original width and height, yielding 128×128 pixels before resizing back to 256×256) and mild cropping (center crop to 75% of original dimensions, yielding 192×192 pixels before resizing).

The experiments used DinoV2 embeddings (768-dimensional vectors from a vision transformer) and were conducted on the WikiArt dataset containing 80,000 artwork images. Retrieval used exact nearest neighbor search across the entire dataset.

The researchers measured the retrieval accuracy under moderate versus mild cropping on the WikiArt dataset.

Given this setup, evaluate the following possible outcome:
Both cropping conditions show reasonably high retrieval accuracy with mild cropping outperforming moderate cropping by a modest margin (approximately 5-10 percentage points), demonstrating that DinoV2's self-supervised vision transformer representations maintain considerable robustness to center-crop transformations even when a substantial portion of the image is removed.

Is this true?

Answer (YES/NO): NO